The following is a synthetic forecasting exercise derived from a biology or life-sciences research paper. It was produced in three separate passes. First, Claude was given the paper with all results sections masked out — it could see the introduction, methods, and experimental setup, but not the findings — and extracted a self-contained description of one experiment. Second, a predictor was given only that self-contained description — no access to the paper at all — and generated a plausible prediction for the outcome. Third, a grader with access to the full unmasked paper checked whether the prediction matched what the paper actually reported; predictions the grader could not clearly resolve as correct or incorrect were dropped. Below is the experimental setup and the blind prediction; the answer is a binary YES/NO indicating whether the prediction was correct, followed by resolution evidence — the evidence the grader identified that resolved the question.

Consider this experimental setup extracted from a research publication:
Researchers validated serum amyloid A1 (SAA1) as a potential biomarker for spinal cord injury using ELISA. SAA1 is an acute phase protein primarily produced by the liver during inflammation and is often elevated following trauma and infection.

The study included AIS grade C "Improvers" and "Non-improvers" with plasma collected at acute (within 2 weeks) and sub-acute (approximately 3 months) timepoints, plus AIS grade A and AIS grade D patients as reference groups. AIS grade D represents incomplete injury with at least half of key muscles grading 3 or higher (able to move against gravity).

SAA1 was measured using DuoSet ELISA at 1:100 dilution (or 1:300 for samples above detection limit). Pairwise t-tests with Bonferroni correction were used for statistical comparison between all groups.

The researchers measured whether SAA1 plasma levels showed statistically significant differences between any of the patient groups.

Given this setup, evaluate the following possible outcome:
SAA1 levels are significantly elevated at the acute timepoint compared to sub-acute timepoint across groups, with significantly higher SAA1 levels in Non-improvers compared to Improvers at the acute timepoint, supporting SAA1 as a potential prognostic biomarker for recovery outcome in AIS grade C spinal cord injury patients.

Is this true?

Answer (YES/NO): NO